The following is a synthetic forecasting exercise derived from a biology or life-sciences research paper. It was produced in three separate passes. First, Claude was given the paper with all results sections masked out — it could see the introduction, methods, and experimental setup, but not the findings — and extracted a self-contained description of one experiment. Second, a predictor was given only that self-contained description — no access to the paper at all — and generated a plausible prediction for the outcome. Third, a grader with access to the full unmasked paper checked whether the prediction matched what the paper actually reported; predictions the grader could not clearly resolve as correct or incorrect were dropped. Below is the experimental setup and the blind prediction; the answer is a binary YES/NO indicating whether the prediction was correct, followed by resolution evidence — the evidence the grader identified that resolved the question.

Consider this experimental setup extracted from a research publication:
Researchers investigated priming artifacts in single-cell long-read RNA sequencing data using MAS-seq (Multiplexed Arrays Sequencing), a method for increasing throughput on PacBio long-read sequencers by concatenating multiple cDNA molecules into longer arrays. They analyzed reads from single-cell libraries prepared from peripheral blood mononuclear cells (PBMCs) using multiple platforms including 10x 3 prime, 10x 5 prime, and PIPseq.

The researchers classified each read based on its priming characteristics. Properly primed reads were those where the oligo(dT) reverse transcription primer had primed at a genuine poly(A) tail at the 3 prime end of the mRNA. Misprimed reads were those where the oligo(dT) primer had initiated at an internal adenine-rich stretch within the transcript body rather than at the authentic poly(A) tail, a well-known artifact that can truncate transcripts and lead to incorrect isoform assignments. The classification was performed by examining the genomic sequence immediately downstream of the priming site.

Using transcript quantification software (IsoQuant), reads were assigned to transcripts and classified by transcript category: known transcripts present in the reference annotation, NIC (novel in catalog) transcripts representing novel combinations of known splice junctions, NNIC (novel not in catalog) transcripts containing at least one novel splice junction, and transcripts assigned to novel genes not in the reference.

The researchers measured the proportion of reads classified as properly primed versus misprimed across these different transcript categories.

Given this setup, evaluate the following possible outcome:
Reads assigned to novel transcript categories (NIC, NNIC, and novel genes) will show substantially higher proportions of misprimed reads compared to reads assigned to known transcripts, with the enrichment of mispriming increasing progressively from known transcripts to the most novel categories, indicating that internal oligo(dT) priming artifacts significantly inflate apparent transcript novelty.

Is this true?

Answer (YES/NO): YES